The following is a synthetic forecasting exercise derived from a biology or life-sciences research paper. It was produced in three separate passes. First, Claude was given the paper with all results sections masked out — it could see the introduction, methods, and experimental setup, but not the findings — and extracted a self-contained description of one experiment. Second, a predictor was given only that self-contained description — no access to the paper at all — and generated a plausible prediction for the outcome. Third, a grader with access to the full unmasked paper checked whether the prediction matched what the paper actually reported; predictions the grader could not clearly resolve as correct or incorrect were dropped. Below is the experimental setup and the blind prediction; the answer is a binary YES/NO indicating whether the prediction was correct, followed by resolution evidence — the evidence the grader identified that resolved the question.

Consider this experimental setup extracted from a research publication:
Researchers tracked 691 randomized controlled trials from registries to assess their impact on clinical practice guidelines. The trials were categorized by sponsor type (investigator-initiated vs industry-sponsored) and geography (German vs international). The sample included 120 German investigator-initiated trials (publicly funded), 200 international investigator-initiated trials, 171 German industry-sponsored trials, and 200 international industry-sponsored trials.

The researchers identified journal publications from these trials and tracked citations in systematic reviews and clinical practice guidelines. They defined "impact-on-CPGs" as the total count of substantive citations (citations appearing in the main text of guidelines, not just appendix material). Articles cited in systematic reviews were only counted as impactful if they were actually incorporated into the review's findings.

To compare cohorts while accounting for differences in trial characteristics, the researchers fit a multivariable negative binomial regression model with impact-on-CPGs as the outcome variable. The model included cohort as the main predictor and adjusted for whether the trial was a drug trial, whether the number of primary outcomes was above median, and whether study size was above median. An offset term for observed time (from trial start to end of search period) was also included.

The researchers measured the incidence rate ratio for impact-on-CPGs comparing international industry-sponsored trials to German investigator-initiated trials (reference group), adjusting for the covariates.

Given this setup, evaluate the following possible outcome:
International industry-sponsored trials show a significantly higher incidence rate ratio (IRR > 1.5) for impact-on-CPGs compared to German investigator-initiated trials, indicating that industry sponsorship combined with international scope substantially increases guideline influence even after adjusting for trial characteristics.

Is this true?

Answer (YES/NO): NO